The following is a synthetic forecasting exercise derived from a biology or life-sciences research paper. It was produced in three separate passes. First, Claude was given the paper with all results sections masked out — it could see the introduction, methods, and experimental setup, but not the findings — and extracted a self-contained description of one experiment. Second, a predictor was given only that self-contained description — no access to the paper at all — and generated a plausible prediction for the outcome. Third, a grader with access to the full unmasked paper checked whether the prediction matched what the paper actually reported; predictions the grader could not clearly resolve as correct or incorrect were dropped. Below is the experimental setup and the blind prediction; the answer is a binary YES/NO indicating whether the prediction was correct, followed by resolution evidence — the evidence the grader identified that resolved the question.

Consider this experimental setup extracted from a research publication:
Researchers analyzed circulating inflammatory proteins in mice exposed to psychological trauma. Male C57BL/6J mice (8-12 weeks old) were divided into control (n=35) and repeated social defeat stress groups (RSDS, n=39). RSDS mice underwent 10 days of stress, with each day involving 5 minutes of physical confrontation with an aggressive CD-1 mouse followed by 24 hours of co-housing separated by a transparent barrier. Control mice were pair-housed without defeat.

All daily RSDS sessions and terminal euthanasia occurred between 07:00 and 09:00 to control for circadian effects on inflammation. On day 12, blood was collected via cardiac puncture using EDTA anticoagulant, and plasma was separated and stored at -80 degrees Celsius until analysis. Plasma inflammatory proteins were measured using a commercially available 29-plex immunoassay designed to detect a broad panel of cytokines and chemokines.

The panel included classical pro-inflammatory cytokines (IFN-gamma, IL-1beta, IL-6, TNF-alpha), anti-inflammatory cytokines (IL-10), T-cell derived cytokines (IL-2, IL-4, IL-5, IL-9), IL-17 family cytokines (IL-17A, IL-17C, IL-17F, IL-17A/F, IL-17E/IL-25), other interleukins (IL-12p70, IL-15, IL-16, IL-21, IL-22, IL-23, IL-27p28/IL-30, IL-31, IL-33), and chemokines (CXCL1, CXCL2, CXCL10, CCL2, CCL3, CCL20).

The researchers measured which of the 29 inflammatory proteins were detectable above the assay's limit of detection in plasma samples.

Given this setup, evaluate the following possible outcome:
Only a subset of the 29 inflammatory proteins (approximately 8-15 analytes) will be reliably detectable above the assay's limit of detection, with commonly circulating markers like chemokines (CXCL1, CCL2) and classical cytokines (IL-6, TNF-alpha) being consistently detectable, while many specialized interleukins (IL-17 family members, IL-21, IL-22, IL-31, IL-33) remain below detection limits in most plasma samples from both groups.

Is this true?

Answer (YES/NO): NO